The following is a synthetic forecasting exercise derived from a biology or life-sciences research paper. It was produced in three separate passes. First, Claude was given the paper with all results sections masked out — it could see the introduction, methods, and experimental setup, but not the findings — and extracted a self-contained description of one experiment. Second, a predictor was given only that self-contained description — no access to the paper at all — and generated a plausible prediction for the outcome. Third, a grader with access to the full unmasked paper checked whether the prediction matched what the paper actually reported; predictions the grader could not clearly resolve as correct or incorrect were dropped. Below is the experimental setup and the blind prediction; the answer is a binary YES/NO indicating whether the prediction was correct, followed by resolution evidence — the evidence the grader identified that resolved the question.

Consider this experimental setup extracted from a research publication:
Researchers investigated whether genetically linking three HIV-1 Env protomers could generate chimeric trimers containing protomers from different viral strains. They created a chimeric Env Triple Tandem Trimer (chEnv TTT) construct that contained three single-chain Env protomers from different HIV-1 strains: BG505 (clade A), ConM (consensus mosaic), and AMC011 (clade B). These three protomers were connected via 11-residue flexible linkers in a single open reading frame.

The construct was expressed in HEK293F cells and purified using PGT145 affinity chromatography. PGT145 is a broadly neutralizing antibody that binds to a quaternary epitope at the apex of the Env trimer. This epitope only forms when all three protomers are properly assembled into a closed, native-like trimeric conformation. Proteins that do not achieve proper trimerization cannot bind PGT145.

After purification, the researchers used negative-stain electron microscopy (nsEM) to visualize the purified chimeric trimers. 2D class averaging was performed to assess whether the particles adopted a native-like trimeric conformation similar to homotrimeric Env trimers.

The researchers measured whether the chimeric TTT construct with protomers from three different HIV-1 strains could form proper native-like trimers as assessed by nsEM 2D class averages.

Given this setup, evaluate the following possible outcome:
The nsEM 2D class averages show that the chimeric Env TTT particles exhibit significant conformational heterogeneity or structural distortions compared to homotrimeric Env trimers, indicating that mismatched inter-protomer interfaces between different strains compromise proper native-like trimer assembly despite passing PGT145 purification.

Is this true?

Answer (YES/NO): NO